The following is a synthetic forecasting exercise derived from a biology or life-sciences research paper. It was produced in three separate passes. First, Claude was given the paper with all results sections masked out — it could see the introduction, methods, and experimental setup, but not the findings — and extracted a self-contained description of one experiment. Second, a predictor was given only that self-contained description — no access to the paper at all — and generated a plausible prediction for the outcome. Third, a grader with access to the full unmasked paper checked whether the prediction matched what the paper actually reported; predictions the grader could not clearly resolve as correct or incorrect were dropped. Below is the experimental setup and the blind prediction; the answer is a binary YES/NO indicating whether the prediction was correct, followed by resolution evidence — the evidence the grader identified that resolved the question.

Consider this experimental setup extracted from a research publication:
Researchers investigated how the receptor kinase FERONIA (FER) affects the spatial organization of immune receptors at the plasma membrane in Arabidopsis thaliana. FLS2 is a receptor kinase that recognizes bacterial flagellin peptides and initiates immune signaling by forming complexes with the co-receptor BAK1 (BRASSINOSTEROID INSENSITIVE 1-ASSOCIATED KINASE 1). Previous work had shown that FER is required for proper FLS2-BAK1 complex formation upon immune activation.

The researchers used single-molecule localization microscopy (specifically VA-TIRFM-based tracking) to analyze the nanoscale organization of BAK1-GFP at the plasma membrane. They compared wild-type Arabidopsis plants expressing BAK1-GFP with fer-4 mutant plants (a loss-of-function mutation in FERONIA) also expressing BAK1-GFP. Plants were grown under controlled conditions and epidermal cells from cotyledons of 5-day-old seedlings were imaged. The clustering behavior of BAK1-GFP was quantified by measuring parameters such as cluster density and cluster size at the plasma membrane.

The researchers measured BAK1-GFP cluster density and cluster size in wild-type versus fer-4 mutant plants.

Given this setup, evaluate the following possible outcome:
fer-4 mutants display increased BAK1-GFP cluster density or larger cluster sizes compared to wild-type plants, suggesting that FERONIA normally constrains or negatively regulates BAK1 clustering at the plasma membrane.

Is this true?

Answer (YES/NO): YES